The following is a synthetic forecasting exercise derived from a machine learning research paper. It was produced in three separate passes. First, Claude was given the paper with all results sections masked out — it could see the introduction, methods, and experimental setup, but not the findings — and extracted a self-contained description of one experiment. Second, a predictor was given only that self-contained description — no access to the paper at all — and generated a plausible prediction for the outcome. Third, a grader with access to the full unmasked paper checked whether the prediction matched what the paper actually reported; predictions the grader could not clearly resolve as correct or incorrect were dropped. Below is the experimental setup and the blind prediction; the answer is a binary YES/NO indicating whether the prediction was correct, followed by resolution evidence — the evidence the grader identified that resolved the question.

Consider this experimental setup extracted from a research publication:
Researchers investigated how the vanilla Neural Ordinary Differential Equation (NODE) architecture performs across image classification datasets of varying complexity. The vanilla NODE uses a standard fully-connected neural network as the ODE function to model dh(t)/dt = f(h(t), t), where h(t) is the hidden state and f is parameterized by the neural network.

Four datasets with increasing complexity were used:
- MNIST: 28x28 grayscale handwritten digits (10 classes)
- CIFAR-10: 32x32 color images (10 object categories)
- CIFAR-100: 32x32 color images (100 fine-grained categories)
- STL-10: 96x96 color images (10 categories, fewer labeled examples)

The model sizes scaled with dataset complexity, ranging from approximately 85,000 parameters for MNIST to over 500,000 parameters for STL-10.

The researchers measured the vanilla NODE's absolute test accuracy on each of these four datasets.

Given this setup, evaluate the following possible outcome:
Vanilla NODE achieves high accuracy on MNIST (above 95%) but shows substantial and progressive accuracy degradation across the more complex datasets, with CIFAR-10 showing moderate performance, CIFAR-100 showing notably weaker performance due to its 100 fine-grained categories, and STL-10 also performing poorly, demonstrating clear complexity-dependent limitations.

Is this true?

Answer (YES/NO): NO